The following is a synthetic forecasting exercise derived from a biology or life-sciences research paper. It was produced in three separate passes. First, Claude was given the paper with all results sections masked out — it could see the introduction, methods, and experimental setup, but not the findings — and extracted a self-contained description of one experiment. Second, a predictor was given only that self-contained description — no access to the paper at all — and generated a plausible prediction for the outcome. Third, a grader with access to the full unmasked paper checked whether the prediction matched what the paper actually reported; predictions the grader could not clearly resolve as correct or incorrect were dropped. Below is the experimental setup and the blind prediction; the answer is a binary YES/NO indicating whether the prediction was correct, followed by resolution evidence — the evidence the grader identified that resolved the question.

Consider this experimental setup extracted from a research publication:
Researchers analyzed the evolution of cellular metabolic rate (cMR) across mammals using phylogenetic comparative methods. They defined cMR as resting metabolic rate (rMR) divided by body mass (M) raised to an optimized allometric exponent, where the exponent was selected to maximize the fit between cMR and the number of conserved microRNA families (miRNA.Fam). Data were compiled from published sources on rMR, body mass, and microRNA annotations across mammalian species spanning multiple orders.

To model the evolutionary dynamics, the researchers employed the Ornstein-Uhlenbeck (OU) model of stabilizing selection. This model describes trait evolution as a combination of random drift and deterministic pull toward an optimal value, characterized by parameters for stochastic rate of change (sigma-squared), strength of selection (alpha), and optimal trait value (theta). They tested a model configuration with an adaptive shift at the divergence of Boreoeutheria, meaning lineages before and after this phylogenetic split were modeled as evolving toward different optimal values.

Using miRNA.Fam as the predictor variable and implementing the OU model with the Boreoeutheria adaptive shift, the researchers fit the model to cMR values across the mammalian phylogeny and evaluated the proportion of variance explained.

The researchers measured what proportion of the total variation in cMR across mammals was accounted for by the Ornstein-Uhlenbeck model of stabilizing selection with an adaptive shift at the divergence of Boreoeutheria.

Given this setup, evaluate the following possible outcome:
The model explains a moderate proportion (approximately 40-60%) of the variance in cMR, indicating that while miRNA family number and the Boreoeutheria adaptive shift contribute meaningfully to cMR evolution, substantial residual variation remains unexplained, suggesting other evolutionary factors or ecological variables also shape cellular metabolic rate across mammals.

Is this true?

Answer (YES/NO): NO